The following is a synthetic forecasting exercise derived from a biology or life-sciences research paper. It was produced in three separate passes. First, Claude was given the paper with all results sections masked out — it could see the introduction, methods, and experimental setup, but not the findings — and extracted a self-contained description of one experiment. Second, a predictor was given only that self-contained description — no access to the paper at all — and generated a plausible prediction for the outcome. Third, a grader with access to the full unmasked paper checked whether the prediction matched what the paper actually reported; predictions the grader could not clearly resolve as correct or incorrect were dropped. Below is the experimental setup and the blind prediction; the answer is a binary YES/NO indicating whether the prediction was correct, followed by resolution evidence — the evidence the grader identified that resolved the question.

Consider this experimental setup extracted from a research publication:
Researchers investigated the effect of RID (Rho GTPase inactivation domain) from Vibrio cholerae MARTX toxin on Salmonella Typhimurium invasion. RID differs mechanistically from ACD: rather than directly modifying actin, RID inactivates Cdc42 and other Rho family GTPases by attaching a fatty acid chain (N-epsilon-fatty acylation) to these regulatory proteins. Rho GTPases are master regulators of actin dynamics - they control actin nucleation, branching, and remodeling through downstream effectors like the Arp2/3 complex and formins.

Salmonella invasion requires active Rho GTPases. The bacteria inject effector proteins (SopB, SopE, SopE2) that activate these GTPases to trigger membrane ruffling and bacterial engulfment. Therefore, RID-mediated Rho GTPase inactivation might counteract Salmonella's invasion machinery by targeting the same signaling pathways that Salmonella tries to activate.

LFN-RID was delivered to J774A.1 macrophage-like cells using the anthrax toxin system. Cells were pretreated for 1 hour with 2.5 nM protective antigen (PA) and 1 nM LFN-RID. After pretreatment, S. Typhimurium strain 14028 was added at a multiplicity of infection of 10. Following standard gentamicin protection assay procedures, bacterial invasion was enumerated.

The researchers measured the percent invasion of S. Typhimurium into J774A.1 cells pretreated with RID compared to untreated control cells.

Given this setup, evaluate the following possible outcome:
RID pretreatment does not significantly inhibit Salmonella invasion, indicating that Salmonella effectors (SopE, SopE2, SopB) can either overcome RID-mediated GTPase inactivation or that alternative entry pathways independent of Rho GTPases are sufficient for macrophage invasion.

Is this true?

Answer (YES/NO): NO